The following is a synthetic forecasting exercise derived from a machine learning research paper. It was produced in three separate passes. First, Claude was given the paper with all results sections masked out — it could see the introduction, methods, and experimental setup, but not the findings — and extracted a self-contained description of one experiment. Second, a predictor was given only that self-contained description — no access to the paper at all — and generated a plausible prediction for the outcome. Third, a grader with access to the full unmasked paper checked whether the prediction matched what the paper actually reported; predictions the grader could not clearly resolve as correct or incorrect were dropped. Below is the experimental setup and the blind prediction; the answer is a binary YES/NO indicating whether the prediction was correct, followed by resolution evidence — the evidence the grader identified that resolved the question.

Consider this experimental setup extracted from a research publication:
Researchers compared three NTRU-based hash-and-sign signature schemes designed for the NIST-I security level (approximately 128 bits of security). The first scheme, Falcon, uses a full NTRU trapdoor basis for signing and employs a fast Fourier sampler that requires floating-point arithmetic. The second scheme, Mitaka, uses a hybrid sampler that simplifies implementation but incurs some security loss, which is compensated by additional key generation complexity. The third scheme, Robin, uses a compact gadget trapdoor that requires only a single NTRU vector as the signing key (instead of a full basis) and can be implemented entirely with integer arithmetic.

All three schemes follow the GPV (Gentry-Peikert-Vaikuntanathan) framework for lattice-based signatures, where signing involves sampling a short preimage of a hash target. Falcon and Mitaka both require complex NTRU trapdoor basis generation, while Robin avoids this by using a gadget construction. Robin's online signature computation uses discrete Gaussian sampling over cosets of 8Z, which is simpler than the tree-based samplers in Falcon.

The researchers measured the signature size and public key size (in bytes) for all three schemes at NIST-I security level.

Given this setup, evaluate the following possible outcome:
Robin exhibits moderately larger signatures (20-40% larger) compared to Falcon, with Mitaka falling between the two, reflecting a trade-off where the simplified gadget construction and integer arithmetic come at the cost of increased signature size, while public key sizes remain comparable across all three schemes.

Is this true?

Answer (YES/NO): NO